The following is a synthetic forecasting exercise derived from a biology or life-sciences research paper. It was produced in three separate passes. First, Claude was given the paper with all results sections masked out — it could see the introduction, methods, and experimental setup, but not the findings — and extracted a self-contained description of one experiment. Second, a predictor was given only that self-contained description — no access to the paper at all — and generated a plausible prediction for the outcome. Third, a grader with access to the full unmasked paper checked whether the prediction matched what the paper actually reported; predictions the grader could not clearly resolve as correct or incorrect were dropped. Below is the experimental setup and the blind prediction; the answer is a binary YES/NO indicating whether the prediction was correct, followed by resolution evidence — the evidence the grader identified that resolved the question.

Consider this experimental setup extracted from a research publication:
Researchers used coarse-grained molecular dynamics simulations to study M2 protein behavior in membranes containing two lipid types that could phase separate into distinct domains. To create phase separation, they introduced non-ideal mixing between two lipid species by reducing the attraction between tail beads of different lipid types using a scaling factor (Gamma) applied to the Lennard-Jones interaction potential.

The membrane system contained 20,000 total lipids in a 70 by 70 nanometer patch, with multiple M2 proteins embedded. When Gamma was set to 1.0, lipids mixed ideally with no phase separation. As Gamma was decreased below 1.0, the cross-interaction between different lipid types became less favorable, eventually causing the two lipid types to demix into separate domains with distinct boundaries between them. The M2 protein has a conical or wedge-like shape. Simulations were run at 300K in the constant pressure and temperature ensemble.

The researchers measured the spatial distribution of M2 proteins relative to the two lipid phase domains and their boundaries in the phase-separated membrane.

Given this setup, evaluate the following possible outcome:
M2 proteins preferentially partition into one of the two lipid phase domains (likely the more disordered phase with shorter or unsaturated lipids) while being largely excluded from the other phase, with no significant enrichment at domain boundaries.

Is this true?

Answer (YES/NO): NO